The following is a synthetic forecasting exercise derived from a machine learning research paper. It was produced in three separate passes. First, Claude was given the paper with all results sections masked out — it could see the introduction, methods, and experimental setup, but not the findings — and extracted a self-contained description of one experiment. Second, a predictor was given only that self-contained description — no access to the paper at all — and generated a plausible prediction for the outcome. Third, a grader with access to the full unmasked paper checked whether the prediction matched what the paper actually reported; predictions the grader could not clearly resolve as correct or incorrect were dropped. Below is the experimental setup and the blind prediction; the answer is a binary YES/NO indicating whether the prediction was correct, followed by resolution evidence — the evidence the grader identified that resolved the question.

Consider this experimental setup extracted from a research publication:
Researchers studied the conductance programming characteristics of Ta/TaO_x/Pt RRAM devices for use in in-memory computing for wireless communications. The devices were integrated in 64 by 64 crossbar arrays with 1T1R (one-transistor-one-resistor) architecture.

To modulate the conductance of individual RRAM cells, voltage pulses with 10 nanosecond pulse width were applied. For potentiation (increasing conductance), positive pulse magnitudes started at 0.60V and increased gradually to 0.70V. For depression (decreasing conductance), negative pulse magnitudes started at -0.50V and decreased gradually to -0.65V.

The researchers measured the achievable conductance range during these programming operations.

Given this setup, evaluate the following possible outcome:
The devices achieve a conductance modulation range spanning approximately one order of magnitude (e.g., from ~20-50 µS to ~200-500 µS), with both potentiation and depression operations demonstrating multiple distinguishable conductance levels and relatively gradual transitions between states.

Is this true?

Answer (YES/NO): NO